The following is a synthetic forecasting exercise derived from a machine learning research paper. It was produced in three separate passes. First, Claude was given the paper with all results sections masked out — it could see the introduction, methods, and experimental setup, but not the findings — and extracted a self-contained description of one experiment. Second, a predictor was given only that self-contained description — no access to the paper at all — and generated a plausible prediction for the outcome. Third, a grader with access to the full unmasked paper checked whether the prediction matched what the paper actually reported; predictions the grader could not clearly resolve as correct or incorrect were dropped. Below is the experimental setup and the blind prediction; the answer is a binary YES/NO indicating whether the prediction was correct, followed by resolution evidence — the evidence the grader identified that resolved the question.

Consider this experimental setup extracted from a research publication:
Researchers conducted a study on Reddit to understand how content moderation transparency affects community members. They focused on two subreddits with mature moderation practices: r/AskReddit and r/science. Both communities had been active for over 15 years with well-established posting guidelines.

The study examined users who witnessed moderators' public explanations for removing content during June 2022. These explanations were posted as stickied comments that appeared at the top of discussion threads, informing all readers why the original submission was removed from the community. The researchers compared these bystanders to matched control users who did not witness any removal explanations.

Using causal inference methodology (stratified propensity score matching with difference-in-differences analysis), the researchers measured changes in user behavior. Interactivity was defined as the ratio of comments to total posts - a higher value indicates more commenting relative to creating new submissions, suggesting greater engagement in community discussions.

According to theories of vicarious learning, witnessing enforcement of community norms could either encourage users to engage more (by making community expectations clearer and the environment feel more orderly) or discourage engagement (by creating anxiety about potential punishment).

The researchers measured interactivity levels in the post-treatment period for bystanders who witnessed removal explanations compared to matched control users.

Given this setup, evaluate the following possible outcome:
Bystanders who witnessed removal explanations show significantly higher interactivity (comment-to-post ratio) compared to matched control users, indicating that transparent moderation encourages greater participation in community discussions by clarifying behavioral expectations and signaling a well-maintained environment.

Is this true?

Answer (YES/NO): YES